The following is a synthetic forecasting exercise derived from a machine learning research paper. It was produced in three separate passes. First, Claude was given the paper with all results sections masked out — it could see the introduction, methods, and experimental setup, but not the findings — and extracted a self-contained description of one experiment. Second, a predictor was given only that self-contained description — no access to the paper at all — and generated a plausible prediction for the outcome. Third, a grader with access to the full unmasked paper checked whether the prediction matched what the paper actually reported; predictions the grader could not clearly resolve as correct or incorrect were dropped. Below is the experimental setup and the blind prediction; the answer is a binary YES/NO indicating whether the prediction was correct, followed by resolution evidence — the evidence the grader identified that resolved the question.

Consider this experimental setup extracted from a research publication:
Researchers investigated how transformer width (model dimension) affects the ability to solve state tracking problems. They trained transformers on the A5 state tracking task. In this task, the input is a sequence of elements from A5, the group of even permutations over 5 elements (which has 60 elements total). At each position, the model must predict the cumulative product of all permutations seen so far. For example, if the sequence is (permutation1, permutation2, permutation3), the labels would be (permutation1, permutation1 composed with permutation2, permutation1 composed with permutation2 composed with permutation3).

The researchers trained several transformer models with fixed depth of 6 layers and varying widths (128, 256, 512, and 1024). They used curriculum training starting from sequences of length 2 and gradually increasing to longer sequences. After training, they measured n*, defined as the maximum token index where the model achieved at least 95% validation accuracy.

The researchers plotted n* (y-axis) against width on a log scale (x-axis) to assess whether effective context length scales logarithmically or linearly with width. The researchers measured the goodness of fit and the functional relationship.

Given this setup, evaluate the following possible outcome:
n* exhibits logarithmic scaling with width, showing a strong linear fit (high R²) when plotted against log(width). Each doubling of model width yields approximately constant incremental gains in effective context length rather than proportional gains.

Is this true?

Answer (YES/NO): YES